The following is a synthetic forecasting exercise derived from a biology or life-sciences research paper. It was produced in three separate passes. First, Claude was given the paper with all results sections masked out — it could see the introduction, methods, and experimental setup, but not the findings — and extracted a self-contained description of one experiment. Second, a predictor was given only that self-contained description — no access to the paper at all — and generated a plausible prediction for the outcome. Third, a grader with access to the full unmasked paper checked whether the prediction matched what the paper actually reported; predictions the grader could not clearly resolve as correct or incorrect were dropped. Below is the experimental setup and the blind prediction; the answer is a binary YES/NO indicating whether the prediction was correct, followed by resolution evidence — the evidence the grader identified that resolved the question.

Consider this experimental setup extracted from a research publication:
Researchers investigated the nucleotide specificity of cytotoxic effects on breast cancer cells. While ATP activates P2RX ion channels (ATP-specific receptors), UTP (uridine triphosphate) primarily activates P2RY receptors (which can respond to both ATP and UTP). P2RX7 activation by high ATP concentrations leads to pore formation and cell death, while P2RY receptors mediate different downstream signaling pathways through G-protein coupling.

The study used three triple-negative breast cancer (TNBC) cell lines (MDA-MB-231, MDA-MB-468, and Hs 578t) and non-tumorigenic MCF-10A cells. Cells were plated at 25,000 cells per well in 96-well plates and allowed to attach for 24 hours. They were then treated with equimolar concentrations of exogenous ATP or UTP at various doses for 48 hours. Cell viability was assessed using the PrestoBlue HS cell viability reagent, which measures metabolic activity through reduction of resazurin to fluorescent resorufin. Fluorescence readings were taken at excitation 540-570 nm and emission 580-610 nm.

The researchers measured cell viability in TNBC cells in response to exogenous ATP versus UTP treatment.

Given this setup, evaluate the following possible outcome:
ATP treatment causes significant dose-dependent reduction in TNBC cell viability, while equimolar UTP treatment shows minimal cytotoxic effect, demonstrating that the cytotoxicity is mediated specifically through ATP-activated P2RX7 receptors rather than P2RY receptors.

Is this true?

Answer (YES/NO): YES